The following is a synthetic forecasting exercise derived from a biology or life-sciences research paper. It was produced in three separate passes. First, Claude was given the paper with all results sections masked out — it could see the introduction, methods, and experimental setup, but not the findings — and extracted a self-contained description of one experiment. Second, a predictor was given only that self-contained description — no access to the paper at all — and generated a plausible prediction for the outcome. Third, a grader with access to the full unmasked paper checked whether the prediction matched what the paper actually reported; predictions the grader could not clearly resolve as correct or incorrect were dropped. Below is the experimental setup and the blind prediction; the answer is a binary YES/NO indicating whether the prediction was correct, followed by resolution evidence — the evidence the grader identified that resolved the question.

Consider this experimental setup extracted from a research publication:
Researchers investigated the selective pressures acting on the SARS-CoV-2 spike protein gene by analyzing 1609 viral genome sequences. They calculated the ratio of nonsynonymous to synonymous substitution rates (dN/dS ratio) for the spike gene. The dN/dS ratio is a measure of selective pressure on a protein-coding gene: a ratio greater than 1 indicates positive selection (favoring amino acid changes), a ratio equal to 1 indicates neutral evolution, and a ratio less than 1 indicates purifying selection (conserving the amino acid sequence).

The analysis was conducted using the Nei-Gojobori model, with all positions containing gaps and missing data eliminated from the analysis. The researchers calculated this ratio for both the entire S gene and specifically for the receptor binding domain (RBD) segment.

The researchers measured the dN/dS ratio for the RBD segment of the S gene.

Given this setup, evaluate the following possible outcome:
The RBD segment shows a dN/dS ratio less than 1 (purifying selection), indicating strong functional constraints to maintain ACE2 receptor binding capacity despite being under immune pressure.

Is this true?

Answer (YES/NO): NO